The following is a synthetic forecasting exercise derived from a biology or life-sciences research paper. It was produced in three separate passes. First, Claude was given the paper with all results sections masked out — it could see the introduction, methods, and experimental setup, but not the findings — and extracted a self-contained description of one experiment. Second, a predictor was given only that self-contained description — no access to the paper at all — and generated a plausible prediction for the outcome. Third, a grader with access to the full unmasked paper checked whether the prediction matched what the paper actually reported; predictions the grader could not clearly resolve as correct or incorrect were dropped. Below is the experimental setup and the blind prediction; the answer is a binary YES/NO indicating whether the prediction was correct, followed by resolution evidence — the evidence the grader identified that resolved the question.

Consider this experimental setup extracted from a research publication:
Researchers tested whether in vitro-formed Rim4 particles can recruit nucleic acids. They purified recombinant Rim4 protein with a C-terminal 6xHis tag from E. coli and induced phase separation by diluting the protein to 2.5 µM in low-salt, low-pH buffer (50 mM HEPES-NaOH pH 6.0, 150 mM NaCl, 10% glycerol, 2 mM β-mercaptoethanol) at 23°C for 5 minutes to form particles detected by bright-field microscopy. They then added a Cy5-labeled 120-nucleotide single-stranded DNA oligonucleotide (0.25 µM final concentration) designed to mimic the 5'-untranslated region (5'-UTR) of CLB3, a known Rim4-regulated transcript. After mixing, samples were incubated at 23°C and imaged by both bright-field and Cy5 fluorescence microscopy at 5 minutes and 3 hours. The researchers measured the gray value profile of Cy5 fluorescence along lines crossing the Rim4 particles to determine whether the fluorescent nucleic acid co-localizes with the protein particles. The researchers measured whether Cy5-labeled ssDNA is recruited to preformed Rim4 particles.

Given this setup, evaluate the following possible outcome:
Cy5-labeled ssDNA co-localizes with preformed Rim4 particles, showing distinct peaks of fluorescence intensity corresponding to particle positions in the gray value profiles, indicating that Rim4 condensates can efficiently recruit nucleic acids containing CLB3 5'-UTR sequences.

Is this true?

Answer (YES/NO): YES